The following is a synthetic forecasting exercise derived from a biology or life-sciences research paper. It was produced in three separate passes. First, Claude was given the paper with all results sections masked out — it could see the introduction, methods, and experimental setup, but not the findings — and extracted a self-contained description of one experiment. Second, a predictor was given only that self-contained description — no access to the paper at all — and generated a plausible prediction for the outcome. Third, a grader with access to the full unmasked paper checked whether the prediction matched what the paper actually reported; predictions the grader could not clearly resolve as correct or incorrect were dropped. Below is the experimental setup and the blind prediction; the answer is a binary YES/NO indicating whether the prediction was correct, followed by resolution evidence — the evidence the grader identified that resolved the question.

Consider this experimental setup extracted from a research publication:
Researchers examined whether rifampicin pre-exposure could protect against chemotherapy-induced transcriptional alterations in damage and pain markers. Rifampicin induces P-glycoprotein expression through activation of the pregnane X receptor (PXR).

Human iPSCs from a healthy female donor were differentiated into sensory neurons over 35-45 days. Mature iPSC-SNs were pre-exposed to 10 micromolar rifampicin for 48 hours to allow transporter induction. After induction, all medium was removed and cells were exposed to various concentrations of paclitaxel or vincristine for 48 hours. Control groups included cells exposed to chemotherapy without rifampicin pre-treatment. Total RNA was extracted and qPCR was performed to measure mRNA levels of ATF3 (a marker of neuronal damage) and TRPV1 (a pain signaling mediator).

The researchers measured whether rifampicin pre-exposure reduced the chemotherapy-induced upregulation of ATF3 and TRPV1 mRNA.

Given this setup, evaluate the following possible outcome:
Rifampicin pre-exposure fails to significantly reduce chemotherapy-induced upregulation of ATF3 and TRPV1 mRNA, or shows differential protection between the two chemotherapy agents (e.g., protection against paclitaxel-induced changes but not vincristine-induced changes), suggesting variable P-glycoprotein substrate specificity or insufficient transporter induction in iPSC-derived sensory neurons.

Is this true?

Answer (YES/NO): NO